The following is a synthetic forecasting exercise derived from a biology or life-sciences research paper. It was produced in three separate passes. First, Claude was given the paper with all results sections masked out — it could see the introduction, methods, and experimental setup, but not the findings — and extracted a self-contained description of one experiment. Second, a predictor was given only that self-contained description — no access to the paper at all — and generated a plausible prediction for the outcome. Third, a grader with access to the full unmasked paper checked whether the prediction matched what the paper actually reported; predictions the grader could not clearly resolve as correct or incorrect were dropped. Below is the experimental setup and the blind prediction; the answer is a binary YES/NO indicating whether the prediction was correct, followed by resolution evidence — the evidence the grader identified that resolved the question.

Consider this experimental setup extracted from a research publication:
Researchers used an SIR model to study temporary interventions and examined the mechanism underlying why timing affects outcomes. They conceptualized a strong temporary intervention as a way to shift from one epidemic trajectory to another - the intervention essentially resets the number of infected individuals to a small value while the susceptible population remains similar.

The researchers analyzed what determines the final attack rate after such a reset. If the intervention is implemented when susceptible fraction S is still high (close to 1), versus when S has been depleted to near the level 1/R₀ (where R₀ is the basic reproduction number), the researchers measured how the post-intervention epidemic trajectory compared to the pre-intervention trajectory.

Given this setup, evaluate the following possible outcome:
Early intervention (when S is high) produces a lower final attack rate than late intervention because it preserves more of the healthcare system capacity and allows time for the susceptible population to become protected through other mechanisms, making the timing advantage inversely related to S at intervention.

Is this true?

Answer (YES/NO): NO